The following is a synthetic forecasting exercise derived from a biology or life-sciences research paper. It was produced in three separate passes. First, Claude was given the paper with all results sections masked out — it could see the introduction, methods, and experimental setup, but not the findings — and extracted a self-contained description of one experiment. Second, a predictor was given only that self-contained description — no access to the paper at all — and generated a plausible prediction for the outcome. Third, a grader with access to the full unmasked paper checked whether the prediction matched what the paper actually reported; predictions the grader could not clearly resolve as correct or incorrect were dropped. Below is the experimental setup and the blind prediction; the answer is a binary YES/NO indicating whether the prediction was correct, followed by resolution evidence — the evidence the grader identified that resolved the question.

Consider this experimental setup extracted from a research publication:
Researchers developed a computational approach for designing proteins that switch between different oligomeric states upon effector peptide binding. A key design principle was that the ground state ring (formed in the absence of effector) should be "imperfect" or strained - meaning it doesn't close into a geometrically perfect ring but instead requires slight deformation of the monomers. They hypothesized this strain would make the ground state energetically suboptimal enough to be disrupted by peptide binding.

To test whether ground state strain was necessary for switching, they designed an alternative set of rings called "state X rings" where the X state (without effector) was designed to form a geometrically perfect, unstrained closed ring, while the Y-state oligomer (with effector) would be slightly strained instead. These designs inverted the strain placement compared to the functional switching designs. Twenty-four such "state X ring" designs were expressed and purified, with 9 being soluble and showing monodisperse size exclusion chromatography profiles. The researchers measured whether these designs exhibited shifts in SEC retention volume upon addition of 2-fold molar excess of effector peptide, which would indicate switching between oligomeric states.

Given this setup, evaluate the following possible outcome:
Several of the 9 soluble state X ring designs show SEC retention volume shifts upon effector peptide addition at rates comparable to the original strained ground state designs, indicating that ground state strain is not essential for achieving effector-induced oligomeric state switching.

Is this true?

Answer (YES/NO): NO